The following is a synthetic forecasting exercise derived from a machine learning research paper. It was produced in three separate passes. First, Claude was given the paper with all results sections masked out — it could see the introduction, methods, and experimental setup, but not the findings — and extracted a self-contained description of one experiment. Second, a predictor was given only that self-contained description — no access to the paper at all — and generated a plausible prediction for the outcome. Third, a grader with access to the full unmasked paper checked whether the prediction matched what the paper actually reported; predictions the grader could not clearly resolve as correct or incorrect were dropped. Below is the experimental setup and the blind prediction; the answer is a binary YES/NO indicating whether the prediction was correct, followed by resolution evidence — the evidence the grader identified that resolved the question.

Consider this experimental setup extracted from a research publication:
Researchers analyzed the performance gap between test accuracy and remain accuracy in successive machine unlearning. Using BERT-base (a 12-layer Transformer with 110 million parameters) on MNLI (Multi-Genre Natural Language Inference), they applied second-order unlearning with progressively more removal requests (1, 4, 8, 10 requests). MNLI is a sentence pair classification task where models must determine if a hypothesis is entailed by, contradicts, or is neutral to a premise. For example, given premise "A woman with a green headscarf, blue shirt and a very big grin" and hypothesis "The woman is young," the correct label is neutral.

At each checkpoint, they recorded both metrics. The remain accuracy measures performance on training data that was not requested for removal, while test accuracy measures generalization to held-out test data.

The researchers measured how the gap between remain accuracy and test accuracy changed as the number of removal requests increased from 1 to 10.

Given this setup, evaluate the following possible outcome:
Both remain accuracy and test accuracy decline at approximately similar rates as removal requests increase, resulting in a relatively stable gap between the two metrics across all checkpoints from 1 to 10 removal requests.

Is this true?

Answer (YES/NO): NO